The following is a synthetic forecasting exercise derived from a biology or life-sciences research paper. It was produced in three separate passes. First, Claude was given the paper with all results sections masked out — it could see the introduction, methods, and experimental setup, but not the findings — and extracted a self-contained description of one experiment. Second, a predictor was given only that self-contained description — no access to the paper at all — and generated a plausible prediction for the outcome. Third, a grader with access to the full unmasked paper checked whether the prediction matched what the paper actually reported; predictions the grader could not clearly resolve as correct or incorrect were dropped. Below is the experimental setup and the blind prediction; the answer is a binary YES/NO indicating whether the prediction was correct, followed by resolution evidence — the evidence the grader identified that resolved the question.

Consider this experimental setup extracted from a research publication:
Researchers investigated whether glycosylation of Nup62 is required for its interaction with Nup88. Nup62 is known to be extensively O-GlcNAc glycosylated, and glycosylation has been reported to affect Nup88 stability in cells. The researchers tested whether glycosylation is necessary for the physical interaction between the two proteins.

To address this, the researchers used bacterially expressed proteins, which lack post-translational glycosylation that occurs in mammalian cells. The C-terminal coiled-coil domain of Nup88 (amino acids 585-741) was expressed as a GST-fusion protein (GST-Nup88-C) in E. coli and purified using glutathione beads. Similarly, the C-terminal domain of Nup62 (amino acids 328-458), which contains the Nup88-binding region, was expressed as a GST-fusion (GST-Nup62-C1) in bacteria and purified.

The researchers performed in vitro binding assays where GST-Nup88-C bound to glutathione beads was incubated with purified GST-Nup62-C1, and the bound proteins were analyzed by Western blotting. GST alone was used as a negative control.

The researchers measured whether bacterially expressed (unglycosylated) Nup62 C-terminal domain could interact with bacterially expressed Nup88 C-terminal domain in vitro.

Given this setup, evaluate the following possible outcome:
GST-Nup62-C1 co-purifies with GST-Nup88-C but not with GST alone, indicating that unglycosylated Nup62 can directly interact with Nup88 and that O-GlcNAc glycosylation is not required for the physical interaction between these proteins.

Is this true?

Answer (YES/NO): YES